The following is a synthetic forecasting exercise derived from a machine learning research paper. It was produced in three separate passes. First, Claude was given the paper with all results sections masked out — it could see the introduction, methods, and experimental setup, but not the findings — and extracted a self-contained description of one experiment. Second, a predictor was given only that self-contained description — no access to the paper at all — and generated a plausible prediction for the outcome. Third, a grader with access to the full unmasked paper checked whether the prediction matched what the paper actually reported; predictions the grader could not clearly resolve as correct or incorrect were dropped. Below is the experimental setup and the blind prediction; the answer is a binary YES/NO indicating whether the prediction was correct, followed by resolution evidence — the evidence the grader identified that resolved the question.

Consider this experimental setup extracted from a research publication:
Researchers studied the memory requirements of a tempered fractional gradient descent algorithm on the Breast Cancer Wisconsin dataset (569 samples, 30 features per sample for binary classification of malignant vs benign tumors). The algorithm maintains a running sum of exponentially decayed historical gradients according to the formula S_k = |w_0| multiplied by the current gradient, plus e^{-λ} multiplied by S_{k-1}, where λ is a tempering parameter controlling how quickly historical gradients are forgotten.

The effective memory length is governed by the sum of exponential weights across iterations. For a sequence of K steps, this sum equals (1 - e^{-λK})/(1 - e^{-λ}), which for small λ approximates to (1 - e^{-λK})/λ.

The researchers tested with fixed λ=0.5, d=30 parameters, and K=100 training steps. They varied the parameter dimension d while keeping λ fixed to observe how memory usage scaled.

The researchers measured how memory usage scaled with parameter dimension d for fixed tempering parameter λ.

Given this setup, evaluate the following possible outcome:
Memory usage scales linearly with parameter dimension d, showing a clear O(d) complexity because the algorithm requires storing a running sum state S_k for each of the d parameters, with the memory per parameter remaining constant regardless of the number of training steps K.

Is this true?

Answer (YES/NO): YES